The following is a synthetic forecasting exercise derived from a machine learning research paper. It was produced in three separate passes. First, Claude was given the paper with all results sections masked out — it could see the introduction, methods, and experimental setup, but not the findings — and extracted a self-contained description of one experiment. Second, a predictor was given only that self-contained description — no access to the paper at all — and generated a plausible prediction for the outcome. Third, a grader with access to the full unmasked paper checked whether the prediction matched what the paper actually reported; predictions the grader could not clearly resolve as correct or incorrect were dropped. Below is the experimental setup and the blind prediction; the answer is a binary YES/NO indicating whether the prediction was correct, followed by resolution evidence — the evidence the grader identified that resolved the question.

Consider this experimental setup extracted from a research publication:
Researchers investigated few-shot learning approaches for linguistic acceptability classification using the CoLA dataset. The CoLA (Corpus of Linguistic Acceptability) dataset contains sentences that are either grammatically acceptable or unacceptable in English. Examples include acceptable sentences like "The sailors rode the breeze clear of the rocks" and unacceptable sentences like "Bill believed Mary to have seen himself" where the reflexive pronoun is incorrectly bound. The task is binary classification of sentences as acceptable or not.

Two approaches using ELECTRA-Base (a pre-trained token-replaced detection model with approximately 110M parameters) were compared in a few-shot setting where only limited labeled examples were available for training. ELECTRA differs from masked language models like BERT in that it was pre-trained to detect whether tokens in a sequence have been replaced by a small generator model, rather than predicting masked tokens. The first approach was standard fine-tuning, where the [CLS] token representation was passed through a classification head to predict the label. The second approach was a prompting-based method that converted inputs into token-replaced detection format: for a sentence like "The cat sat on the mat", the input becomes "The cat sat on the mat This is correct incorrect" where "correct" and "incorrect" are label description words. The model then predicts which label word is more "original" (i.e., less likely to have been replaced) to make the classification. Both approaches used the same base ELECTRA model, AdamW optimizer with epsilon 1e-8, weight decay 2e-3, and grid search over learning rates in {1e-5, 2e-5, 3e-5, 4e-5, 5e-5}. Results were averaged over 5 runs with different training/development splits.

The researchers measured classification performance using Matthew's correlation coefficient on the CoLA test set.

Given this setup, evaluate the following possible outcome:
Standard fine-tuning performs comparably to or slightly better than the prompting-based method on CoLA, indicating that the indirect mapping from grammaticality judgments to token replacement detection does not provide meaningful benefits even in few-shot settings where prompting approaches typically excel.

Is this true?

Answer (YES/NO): NO